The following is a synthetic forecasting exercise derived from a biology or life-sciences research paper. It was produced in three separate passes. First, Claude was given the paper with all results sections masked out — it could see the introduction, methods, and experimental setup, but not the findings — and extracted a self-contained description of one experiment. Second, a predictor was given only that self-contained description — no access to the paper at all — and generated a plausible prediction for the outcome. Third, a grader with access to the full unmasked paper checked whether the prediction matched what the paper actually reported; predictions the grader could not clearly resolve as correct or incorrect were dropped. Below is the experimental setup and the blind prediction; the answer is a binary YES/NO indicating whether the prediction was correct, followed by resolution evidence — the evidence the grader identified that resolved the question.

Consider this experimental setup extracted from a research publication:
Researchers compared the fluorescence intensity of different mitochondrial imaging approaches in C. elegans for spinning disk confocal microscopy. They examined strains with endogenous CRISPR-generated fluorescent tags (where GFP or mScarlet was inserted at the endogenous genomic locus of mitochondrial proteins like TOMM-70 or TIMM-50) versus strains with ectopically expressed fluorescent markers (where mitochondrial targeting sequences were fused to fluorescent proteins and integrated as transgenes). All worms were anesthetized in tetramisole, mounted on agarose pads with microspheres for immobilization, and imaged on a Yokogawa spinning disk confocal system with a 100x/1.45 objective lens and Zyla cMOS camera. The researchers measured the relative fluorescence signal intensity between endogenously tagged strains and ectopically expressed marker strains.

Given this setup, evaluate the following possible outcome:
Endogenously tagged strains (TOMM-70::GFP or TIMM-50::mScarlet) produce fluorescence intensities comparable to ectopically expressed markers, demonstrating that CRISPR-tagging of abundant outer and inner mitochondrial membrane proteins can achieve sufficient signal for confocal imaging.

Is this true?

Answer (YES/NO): NO